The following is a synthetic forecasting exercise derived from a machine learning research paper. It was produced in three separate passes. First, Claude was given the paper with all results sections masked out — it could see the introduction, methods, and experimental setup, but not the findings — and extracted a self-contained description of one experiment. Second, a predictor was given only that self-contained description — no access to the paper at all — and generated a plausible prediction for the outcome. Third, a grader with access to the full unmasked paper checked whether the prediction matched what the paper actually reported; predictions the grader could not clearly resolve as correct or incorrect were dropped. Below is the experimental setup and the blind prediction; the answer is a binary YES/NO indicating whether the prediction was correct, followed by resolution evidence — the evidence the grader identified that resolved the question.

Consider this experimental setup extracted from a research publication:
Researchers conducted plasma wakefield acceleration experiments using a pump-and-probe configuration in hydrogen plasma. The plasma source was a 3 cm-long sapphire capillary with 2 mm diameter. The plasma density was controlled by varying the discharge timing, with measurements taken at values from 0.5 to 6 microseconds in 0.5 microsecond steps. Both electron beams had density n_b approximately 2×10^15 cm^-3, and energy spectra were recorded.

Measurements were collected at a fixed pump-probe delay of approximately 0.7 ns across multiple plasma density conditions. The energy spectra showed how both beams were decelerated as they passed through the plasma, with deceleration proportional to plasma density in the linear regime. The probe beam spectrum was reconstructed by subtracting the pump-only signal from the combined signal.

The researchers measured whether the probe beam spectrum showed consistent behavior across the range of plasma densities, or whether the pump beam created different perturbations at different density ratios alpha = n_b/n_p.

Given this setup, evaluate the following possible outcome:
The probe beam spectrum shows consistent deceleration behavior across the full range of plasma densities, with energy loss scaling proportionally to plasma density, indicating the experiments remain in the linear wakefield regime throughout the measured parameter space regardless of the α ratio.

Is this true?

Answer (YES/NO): NO